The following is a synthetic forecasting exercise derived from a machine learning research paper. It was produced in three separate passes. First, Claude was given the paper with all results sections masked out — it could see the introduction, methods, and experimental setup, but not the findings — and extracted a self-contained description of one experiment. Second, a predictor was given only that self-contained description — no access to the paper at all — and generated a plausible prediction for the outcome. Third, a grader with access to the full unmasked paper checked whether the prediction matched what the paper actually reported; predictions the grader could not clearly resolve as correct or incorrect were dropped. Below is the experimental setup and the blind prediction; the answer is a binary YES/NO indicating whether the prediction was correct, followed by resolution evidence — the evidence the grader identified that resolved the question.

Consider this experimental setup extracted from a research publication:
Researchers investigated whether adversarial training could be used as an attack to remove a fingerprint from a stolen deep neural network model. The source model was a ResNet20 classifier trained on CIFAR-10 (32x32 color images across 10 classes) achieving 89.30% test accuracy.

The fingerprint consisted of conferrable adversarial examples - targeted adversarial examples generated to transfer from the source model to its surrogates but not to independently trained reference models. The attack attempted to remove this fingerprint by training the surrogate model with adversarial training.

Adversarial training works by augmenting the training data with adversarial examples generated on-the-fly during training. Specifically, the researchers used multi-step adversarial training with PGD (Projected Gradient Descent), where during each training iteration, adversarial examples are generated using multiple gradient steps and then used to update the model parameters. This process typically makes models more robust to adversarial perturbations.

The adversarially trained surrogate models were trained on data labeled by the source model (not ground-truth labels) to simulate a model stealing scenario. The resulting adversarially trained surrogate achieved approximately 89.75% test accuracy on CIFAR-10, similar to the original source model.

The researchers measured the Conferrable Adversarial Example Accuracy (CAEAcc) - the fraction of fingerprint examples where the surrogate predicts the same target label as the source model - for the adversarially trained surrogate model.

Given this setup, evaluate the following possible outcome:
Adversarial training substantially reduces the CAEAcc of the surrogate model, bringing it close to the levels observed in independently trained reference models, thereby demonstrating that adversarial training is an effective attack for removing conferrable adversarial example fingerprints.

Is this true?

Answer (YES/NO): YES